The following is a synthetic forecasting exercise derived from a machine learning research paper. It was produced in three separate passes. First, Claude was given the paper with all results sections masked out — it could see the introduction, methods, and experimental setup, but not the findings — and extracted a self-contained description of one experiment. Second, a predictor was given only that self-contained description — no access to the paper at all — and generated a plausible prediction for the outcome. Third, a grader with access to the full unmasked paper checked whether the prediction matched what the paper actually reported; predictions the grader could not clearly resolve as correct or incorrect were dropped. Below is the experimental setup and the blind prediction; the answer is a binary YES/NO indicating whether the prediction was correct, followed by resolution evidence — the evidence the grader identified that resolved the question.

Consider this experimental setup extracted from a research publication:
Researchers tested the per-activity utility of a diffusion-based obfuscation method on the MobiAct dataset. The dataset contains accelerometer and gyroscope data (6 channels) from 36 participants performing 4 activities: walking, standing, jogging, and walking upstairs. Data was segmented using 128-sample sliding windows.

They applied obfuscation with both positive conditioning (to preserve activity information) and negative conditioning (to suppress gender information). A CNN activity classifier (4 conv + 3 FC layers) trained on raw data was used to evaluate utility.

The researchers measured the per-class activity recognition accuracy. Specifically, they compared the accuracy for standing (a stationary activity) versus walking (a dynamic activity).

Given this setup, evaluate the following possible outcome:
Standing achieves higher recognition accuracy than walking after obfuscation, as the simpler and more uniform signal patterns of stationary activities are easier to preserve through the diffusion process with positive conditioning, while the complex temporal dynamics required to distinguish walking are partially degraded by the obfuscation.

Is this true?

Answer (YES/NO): YES